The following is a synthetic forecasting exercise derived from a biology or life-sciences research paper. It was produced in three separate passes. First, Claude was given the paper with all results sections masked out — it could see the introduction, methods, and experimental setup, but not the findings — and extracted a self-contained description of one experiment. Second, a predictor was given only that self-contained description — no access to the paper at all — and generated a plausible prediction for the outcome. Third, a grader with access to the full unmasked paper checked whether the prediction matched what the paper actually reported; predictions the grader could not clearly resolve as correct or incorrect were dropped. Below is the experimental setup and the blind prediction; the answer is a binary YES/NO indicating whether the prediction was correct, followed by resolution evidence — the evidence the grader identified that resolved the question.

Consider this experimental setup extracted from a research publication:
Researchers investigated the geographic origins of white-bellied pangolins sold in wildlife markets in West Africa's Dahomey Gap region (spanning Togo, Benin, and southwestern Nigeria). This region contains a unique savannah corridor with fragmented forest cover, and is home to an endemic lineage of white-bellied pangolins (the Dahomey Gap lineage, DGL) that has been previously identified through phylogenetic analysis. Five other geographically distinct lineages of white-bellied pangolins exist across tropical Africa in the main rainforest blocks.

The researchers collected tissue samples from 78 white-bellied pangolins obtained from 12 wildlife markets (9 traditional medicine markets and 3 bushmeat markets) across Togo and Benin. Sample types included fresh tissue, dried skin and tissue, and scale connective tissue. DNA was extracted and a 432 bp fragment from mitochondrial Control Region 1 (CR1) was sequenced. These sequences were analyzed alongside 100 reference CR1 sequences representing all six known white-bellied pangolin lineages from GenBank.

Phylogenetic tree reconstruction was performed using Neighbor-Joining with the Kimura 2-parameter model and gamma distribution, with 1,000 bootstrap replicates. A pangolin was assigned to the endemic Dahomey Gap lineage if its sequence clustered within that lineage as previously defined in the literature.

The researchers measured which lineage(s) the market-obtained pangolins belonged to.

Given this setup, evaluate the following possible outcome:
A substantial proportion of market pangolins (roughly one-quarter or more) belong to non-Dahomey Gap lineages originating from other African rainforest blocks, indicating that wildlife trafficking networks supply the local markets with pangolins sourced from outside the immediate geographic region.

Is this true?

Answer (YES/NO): NO